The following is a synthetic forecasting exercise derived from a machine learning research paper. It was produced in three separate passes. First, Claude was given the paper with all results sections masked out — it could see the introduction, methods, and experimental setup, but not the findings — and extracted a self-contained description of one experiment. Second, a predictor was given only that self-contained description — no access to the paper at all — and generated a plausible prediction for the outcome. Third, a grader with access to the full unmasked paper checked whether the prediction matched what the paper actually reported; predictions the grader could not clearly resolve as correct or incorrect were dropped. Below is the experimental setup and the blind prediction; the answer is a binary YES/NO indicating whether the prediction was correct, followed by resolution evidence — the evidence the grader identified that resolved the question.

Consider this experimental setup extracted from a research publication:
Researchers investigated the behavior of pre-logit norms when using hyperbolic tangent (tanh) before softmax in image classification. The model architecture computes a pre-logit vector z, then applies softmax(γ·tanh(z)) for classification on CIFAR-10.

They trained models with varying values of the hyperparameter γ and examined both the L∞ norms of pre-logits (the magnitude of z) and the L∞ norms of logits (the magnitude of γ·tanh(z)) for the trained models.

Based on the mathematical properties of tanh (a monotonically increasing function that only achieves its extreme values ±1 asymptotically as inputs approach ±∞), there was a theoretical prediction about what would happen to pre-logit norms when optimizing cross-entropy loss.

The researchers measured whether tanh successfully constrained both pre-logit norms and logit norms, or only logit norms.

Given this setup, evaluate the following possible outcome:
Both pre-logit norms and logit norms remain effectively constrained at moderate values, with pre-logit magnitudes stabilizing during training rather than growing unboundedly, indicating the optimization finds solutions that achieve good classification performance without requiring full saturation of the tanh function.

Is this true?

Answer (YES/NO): NO